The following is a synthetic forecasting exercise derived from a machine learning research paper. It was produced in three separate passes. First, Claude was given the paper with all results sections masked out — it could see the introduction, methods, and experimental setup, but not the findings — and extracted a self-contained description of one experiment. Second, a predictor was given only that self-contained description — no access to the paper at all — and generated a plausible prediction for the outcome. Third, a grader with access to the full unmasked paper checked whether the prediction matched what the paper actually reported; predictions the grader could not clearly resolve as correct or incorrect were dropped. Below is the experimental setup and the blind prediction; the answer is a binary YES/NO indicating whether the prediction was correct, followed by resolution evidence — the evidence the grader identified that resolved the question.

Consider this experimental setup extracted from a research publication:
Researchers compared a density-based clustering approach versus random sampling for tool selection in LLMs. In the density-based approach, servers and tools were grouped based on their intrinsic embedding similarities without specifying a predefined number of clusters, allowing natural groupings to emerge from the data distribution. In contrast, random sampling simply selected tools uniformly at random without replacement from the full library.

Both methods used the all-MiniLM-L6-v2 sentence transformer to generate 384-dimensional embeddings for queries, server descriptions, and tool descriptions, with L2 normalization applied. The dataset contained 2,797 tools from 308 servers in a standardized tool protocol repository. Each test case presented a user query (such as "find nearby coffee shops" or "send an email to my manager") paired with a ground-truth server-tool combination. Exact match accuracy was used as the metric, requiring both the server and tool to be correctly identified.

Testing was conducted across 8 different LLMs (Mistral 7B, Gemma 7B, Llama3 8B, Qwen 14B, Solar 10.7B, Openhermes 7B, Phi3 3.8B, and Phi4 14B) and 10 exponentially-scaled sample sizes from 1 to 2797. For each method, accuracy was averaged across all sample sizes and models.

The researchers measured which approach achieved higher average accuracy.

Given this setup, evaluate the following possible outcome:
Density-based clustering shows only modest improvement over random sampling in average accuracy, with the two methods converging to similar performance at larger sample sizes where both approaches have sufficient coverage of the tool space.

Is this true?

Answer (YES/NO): NO